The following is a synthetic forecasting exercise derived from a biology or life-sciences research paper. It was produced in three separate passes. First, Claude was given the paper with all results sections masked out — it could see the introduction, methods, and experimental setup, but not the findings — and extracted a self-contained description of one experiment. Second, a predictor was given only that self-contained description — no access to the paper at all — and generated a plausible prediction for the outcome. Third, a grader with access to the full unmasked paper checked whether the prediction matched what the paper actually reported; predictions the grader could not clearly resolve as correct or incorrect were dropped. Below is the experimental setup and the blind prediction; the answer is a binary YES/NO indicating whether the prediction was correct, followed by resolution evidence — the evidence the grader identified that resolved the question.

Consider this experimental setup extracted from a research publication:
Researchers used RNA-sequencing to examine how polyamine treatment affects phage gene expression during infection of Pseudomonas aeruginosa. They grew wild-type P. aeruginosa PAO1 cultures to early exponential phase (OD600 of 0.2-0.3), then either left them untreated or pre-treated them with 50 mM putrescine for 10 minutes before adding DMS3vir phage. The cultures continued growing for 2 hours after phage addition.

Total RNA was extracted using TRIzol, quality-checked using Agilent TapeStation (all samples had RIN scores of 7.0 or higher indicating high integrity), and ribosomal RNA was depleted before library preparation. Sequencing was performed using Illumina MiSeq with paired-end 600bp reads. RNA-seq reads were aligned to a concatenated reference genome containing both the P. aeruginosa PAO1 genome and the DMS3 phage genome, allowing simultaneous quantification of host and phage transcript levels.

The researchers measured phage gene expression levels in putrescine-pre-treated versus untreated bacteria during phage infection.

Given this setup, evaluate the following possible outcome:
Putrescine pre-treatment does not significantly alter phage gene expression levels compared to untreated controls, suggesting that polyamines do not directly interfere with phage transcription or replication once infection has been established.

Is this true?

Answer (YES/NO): NO